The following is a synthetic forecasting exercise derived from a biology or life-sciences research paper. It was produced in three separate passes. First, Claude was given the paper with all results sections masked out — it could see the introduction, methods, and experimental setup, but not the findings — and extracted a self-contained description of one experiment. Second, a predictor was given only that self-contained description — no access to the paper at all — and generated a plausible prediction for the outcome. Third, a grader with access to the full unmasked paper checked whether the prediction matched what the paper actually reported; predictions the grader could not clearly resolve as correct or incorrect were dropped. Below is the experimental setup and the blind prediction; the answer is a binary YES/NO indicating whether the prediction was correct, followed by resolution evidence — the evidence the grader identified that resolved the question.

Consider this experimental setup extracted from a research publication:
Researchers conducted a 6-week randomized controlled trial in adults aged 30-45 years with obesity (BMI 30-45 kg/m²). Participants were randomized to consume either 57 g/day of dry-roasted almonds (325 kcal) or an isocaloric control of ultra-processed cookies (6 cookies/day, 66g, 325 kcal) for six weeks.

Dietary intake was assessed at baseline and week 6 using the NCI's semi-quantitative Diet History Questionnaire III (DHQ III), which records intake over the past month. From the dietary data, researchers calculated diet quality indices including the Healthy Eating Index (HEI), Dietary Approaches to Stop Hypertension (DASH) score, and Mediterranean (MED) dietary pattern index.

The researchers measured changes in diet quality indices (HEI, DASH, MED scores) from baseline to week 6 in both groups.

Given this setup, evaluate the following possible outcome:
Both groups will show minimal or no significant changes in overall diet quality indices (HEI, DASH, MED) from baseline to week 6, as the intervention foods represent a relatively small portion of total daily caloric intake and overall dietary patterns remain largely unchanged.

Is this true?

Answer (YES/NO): NO